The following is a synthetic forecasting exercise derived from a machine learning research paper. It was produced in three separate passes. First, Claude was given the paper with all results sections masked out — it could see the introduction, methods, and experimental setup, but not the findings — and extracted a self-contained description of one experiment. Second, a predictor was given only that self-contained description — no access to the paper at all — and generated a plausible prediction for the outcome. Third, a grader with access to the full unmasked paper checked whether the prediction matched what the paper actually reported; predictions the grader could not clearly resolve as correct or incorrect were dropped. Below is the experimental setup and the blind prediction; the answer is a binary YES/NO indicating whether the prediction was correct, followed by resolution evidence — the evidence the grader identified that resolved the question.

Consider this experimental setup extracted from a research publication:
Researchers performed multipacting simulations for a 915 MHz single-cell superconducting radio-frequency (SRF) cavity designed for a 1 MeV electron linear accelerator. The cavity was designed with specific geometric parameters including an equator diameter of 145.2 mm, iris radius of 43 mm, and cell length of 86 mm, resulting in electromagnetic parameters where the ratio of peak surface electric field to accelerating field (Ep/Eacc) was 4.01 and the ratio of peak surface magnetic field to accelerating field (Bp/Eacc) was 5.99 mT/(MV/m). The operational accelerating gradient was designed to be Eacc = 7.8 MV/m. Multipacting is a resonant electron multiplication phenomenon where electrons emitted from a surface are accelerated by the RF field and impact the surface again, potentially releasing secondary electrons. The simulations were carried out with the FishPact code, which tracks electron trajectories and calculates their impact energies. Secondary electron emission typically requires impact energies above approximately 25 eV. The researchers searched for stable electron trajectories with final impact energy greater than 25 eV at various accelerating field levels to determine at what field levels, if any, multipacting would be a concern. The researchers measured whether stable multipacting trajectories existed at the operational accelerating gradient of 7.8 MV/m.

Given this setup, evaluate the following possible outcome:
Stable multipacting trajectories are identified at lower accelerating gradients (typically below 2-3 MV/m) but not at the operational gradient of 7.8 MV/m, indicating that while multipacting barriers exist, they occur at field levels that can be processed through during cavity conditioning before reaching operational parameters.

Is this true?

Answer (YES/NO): NO